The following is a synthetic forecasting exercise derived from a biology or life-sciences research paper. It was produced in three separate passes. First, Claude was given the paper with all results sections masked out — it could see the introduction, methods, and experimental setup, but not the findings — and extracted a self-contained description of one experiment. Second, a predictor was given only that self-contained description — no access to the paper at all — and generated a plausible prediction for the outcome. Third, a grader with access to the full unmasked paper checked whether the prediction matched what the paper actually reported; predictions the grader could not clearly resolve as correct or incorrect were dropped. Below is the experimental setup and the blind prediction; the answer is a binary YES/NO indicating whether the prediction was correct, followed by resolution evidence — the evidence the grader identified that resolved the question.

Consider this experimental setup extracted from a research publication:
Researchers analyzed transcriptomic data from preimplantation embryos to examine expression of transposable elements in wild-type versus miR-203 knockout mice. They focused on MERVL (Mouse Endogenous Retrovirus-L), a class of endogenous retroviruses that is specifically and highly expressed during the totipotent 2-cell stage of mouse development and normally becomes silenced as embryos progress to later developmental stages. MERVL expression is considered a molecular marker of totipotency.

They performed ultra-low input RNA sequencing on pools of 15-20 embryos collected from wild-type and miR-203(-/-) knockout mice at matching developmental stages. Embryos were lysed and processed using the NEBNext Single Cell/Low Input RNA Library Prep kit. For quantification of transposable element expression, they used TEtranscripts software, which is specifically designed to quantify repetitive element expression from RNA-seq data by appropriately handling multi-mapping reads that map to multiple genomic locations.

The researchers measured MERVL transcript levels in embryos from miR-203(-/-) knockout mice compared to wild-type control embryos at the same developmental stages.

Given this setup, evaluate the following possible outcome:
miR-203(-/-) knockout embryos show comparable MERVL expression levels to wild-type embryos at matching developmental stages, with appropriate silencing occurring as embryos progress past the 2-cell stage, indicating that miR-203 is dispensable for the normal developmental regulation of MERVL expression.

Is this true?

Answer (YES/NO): NO